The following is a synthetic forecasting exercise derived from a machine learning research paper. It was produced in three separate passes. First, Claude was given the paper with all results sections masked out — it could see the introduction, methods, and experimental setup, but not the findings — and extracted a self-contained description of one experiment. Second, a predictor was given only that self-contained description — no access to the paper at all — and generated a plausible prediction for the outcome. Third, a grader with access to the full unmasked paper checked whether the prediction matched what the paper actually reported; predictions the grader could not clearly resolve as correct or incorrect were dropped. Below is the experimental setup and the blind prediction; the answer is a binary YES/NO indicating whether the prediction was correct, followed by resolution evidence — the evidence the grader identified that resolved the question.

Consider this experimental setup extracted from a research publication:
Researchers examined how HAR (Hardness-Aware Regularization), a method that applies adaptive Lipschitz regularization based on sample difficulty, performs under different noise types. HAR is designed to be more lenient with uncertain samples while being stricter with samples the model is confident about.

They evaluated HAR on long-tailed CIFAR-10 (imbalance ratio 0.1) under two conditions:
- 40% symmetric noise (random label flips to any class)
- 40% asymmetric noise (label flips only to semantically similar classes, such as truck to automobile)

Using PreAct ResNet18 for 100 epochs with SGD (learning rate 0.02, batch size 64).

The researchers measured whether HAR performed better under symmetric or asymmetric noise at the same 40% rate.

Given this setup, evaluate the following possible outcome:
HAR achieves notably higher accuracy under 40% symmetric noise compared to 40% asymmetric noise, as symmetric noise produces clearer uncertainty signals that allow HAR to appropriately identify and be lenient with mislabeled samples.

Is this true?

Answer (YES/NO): YES